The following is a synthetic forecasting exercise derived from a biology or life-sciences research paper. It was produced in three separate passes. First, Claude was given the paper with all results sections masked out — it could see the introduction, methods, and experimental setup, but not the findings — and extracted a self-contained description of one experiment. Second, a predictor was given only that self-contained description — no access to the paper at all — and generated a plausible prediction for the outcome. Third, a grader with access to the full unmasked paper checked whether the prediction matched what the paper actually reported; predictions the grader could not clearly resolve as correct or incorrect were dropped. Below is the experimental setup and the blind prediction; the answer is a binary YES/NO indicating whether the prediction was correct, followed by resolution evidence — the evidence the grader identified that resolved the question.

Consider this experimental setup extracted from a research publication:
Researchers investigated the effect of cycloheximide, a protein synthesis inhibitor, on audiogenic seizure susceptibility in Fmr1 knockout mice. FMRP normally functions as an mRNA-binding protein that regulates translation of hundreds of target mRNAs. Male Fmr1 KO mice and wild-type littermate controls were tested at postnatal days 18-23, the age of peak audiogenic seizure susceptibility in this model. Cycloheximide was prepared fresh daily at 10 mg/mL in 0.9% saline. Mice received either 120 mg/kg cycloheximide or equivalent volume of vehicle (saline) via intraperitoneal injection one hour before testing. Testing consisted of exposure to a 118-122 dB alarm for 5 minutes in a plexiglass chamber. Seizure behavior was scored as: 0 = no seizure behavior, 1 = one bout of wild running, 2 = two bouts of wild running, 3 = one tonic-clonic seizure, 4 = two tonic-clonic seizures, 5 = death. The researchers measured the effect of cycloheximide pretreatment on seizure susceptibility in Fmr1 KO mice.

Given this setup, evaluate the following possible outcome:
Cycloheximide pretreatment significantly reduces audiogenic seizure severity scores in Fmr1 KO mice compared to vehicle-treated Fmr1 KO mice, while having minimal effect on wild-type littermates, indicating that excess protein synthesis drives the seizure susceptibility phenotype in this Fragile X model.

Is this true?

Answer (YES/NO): NO